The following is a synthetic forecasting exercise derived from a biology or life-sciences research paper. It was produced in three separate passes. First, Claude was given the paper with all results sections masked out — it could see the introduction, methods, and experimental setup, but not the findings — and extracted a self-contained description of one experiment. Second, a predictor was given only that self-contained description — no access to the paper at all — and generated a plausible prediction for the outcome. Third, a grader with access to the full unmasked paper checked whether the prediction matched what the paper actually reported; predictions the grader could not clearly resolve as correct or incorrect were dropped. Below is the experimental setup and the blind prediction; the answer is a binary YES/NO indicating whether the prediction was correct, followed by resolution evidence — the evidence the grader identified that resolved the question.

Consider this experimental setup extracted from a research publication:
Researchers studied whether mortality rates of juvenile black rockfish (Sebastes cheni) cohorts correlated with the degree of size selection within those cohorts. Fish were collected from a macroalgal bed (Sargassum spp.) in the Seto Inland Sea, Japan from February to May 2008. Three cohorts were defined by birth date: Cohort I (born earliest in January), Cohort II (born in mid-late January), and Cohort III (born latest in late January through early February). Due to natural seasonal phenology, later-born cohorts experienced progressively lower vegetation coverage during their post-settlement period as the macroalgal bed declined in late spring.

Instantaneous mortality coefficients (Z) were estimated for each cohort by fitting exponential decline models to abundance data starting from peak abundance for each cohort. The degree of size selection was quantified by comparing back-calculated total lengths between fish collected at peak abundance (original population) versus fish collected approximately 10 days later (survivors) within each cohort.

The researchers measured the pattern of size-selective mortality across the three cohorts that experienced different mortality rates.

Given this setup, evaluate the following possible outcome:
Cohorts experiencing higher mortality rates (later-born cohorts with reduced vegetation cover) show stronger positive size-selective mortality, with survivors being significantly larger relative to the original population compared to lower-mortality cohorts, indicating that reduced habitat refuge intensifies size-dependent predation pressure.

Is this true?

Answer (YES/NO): NO